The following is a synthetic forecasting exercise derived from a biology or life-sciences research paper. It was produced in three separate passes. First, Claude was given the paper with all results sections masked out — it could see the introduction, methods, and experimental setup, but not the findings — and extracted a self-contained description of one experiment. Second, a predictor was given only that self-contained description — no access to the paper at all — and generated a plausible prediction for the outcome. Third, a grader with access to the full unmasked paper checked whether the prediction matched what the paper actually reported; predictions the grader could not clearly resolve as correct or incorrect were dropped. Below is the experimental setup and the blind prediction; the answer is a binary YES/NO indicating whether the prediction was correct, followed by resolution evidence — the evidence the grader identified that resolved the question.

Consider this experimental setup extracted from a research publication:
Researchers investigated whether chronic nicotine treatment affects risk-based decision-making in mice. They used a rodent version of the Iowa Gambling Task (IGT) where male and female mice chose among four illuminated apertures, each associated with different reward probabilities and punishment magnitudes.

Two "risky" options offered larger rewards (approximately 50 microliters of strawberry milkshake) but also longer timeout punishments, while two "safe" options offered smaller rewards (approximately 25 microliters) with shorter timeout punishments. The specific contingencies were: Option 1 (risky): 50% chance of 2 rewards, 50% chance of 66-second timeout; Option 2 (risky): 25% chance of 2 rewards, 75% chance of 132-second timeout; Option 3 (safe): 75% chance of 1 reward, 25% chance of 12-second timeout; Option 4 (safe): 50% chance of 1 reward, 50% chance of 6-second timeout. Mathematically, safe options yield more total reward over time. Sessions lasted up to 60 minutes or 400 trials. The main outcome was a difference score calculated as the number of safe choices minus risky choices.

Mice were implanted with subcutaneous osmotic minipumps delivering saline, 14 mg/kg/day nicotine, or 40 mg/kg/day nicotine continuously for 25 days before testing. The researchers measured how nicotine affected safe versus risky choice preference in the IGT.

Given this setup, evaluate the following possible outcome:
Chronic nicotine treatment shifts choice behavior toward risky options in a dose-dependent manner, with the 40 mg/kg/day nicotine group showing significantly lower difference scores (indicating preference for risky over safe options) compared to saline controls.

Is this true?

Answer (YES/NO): NO